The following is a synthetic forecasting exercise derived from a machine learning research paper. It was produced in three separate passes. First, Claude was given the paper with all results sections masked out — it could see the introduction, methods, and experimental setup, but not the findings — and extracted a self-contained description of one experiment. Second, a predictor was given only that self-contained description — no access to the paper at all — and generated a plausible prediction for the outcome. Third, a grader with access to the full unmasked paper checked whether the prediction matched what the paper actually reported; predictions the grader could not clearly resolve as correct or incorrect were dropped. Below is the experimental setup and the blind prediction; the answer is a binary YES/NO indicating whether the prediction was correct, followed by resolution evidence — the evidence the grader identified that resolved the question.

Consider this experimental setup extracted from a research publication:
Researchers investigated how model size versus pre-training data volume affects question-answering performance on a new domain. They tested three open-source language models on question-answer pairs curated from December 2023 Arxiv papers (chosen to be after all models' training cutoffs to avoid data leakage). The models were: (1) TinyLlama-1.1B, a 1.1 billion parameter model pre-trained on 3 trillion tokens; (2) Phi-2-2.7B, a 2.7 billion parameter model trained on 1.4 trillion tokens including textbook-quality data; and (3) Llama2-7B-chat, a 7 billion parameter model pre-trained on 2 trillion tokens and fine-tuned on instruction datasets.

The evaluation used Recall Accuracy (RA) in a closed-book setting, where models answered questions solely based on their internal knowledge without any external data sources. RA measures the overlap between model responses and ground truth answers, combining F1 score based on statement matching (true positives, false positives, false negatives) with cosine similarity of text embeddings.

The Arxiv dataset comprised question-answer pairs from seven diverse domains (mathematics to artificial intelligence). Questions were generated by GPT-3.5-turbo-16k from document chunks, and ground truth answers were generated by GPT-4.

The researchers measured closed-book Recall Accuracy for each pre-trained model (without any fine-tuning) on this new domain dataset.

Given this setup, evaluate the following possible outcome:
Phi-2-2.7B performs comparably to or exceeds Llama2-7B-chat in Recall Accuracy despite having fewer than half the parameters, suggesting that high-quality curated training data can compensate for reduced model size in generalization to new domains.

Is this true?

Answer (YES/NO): NO